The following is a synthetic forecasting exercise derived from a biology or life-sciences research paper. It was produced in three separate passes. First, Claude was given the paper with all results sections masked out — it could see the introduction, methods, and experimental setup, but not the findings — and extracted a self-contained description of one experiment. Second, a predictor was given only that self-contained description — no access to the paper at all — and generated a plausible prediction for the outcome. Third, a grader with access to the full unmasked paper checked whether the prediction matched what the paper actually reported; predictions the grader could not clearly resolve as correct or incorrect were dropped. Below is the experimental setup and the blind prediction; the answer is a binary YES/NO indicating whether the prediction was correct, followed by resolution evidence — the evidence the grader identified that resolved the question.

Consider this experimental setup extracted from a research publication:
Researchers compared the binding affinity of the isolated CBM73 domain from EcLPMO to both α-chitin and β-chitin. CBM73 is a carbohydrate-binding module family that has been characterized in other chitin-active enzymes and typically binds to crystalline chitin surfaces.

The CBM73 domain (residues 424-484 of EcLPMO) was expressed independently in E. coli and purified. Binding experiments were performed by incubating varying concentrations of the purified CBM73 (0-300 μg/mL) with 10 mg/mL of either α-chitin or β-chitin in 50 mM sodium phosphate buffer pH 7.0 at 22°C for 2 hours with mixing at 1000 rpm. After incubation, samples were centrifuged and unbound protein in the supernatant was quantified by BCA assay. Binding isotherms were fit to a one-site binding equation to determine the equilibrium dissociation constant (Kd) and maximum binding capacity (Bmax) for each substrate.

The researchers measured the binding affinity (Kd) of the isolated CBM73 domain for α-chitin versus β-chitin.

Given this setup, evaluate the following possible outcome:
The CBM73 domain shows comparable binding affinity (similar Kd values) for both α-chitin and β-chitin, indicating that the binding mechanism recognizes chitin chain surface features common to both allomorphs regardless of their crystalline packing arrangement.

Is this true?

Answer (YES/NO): YES